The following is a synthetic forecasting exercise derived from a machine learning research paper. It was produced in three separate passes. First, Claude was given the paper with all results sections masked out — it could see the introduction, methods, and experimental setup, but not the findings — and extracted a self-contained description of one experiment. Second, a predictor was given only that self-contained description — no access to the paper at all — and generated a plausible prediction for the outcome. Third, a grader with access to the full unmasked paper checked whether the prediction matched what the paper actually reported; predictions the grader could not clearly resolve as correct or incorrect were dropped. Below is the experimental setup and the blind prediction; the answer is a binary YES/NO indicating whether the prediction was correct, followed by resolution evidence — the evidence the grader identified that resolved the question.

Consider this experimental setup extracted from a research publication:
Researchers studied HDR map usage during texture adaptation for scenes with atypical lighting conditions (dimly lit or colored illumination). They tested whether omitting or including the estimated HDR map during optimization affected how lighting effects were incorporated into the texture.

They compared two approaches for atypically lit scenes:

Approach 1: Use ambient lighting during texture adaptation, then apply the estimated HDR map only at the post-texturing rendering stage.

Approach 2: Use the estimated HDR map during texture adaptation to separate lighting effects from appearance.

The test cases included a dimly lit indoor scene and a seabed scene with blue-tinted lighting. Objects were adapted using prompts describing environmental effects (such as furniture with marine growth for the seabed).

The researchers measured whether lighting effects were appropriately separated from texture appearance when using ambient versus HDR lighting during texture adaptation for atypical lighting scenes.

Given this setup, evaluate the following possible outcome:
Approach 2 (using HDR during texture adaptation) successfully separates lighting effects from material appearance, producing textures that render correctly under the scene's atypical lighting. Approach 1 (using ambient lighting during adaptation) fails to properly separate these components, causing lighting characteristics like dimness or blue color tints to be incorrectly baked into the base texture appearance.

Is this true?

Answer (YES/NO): YES